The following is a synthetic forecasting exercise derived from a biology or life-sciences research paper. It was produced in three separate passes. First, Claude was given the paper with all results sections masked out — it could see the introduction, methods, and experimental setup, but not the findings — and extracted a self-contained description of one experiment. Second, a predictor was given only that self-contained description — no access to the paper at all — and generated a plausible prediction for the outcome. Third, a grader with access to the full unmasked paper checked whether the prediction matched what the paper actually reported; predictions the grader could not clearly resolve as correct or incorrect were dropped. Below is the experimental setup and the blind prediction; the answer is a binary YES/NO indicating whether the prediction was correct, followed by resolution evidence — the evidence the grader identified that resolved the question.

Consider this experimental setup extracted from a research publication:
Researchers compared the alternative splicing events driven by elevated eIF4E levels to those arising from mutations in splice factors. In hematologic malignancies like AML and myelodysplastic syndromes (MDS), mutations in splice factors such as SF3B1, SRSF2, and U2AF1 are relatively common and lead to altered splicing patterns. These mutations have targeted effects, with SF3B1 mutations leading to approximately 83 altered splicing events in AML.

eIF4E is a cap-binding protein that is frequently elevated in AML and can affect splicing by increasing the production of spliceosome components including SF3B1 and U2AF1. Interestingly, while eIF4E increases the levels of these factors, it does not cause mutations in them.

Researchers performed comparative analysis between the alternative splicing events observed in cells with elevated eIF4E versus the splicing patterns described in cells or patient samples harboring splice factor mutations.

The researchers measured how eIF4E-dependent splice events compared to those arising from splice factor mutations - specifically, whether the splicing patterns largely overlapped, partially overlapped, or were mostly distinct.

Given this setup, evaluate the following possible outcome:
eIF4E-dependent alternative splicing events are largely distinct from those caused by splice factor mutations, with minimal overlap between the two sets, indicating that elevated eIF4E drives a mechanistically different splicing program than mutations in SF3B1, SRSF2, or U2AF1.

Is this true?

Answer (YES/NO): YES